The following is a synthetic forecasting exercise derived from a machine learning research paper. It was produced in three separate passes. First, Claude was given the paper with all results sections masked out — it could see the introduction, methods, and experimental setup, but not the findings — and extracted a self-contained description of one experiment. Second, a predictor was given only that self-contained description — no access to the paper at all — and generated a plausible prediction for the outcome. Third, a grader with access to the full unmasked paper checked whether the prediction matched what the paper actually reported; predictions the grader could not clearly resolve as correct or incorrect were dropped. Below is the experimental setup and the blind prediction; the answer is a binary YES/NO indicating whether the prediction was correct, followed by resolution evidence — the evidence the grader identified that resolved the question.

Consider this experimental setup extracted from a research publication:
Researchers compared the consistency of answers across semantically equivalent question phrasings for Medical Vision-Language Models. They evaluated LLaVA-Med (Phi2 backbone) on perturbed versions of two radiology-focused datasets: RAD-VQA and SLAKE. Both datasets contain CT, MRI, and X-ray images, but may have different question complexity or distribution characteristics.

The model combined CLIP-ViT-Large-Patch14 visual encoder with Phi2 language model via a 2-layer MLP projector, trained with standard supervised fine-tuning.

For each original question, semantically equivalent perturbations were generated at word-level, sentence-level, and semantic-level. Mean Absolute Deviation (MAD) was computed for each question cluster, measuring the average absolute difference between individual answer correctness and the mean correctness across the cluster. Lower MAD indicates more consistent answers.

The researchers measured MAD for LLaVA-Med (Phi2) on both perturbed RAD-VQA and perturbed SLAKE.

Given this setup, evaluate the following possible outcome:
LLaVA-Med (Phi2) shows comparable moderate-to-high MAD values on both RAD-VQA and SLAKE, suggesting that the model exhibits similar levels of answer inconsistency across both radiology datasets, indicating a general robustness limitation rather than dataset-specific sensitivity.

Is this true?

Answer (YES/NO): NO